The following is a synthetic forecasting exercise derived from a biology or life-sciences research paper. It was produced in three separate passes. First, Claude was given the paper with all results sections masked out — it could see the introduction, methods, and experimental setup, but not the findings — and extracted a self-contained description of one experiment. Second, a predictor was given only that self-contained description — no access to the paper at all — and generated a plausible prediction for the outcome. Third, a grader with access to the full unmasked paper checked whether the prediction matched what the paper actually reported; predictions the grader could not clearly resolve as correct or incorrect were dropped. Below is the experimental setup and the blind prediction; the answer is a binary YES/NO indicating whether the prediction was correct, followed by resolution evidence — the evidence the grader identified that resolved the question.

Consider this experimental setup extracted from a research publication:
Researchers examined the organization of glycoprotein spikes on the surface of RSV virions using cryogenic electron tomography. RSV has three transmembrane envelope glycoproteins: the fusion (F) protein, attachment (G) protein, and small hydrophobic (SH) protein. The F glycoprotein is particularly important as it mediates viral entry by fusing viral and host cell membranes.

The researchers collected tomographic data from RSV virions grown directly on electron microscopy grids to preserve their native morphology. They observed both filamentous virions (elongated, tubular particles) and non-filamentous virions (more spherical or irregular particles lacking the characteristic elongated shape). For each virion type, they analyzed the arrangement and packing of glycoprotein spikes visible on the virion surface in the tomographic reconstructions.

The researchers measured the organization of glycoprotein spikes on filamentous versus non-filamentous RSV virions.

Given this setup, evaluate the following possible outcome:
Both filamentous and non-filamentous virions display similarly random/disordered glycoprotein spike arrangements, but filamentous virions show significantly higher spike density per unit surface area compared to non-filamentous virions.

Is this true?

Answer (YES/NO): NO